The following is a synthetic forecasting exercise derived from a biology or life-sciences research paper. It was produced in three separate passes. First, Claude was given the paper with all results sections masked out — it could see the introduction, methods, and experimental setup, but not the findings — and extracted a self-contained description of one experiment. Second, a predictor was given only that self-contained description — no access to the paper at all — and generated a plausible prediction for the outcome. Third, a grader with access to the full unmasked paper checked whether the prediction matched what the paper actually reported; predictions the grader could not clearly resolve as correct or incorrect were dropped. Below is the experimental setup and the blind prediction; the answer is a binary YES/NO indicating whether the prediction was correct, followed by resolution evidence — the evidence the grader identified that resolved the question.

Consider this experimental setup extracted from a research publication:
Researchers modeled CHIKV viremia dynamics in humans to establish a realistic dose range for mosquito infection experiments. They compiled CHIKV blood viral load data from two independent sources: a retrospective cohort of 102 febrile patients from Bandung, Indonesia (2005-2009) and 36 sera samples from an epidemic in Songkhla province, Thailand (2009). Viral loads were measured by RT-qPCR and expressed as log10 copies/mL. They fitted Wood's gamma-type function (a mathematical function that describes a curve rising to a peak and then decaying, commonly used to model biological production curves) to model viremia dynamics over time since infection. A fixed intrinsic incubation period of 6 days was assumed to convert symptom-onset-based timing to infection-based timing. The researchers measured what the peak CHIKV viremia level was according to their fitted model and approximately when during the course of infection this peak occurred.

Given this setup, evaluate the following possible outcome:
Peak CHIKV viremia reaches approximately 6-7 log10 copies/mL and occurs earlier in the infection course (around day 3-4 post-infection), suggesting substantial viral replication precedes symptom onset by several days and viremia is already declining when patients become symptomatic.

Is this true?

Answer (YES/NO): NO